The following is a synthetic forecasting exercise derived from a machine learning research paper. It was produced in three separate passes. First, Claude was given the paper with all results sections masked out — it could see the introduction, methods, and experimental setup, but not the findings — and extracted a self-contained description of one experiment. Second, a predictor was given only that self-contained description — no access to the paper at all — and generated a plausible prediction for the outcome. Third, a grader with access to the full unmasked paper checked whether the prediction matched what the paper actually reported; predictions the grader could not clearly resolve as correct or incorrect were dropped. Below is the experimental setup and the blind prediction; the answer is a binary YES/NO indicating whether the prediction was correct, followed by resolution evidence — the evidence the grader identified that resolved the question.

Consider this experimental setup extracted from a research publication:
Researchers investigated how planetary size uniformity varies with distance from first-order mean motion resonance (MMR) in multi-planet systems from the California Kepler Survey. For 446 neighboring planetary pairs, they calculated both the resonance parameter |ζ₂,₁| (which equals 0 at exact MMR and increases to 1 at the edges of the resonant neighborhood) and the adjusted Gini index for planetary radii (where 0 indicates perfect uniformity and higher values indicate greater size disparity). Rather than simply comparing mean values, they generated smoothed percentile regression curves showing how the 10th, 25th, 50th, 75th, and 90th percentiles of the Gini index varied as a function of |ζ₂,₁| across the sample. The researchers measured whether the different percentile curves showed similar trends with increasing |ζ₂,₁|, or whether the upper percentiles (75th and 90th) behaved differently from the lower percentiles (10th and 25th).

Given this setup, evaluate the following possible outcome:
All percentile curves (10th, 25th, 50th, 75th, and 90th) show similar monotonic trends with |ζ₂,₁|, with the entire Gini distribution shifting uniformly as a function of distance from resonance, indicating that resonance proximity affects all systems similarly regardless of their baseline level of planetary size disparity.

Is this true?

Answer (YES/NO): NO